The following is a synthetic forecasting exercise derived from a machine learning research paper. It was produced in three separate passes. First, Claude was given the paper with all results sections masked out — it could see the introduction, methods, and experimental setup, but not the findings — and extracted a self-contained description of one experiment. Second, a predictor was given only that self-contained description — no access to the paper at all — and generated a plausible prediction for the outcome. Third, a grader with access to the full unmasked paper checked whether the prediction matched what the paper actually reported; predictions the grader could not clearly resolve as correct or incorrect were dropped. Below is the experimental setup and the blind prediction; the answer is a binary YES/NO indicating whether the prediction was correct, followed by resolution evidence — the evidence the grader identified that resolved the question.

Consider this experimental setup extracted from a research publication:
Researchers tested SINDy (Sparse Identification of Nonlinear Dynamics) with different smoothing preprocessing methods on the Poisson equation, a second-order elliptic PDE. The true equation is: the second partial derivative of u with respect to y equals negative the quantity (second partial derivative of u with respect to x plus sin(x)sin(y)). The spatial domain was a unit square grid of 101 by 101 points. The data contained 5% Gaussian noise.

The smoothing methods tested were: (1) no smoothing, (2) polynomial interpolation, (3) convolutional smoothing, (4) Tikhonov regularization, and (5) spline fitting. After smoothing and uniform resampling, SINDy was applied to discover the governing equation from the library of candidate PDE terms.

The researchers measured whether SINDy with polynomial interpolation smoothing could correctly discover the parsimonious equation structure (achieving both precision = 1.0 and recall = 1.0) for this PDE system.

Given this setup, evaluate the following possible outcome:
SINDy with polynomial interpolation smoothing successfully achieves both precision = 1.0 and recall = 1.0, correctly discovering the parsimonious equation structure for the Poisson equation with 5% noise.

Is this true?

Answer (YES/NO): YES